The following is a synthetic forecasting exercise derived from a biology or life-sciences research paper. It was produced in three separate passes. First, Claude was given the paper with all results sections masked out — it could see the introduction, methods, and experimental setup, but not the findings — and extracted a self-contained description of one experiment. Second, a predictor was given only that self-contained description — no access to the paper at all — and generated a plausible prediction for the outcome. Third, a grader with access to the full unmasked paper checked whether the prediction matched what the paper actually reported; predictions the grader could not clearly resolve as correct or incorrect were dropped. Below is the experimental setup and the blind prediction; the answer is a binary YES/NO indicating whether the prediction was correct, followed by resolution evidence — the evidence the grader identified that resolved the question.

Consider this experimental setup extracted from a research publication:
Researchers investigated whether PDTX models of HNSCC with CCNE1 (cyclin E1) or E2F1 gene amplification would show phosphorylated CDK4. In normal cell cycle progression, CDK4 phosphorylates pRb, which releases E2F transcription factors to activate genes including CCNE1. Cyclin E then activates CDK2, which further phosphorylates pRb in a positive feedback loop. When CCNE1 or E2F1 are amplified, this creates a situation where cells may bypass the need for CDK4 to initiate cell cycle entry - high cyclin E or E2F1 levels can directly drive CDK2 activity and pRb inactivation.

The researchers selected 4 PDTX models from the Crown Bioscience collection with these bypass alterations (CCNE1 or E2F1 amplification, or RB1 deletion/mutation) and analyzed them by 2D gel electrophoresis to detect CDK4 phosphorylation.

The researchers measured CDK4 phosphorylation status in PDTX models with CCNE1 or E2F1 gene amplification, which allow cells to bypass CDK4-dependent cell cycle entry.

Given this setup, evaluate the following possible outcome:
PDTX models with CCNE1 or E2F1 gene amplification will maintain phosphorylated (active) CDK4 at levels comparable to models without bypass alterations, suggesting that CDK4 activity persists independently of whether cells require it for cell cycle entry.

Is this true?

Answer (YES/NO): NO